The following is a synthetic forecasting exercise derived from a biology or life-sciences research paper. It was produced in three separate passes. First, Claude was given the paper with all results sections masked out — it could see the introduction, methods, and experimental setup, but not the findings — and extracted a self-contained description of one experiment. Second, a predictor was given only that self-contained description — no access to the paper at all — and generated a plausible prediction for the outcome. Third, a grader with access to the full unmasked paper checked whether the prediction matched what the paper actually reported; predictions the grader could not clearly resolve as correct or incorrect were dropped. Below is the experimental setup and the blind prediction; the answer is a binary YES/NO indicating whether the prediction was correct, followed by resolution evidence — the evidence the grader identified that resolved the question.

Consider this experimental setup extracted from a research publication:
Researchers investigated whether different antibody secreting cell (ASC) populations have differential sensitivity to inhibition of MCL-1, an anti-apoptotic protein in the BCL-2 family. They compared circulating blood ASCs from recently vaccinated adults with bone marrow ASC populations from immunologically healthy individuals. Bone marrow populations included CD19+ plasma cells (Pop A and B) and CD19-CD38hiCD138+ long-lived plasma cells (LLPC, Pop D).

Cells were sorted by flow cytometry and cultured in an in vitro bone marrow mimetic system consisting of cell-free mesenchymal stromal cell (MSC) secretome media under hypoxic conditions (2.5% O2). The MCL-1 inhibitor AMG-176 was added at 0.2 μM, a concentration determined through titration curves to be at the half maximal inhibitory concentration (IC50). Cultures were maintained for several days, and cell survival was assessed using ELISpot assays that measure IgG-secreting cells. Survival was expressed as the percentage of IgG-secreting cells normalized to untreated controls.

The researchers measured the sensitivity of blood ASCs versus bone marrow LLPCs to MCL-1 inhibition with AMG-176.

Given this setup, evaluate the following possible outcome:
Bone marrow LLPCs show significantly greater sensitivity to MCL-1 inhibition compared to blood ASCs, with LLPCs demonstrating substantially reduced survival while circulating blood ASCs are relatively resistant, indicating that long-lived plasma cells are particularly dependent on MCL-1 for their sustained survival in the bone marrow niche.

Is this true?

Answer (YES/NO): NO